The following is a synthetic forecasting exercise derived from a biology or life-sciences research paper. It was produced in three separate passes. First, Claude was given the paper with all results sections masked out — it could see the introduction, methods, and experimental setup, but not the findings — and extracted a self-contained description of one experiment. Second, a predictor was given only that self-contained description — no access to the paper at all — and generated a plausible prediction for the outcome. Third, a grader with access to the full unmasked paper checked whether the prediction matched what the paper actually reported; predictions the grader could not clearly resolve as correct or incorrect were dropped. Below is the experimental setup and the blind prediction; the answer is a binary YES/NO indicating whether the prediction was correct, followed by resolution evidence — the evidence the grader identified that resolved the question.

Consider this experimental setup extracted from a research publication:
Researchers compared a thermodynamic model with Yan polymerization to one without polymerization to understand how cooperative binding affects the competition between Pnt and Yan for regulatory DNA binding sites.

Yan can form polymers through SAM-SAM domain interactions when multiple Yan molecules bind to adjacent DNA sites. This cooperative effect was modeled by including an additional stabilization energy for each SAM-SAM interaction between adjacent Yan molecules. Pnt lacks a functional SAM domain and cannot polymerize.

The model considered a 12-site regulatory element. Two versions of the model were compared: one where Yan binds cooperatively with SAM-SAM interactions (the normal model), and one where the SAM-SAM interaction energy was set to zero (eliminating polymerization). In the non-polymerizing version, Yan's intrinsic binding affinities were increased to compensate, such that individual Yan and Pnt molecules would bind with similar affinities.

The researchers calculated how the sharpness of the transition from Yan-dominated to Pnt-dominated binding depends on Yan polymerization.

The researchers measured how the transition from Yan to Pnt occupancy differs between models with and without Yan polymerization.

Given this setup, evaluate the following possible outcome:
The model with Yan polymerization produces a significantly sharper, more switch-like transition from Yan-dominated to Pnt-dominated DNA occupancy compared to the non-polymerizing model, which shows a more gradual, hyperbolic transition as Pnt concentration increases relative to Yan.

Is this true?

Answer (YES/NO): YES